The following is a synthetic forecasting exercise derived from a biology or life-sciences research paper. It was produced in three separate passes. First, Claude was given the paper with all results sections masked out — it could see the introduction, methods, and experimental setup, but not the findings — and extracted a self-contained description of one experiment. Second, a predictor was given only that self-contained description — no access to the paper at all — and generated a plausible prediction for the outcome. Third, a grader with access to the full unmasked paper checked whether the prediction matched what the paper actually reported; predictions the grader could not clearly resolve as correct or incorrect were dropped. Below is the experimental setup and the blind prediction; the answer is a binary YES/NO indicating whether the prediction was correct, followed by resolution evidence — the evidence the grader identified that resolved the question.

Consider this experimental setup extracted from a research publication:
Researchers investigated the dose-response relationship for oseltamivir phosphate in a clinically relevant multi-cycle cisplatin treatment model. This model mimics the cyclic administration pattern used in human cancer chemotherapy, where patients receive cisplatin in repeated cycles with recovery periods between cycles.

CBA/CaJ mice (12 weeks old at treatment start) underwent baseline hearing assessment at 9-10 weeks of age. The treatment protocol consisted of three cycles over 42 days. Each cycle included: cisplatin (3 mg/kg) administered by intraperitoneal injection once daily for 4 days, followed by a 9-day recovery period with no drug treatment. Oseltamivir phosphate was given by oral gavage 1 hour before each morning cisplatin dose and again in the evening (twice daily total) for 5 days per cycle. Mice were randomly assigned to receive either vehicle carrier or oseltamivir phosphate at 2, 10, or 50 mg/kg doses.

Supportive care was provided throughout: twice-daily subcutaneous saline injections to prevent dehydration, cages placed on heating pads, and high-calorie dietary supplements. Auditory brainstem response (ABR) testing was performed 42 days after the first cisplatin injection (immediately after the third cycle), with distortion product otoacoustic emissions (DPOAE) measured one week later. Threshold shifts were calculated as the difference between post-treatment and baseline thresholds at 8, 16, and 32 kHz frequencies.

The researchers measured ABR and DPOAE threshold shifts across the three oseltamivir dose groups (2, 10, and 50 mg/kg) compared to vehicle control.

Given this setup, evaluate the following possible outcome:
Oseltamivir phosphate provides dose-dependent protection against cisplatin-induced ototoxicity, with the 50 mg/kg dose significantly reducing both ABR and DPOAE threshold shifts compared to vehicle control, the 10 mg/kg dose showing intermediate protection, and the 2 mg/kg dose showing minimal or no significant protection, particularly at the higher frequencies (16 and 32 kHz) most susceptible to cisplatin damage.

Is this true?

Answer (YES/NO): NO